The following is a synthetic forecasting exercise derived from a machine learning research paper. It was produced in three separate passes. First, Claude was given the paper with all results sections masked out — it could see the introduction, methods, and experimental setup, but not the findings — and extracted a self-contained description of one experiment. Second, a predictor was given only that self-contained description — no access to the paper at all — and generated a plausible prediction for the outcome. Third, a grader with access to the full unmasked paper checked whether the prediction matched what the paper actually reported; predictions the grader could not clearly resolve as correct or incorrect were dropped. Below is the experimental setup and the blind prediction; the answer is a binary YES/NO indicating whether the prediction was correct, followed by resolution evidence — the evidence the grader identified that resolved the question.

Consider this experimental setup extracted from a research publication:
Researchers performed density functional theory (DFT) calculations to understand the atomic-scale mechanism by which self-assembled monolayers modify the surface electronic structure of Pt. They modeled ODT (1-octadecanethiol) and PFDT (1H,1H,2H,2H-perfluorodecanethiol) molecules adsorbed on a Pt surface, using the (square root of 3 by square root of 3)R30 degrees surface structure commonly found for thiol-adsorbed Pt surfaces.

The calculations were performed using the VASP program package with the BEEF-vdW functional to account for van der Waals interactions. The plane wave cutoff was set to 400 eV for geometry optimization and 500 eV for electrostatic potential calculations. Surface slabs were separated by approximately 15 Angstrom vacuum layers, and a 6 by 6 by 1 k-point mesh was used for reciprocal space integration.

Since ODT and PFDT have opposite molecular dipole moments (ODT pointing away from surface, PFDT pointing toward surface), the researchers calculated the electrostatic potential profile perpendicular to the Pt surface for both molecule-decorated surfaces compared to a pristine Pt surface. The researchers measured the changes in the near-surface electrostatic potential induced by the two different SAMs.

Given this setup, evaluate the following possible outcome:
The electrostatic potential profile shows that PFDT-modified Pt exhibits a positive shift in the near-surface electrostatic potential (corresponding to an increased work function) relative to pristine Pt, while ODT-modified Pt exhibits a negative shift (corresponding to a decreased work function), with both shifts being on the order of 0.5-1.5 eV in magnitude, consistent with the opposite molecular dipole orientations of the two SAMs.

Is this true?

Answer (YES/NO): NO